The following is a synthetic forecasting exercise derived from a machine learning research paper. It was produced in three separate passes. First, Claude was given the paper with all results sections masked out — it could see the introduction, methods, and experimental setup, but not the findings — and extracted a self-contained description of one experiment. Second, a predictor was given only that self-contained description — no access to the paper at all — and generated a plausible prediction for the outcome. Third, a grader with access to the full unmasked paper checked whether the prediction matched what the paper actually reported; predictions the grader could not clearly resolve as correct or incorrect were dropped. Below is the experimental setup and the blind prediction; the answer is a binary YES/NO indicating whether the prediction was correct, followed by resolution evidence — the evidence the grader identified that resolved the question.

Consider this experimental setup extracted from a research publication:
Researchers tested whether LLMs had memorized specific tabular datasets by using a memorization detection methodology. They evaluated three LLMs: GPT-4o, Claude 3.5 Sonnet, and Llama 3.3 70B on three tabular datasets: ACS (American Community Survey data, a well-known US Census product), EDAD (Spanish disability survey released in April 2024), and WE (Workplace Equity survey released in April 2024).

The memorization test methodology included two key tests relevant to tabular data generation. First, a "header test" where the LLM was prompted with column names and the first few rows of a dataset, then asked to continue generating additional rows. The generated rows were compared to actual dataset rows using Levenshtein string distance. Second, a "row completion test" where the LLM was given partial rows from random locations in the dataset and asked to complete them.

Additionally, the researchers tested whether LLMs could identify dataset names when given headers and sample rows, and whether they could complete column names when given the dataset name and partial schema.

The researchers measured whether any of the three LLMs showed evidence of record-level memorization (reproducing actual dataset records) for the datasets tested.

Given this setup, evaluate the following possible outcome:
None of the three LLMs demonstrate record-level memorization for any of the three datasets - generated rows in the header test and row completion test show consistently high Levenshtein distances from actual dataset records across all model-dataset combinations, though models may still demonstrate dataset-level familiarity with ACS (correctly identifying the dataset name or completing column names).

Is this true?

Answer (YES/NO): YES